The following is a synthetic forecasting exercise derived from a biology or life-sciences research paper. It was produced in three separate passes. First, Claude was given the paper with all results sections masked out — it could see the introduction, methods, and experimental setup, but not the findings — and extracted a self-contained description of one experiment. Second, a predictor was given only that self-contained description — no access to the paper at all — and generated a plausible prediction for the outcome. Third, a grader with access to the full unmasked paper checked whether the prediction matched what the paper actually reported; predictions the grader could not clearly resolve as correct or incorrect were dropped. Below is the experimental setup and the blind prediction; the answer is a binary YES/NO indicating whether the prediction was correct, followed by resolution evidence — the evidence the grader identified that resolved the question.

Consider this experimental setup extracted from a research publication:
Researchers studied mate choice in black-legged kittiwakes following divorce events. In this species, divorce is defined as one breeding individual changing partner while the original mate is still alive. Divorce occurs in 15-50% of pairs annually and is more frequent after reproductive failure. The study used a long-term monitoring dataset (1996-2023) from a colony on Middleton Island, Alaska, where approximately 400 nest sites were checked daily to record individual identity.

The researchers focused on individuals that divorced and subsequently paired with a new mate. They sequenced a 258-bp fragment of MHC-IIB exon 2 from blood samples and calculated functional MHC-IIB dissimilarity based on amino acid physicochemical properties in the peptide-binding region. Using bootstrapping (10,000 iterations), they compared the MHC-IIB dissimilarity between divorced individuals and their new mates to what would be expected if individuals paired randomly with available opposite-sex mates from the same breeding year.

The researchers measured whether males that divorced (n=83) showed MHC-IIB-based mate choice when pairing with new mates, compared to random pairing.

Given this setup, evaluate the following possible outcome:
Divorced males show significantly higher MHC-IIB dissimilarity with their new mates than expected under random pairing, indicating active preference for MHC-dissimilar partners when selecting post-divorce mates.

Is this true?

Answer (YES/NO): YES